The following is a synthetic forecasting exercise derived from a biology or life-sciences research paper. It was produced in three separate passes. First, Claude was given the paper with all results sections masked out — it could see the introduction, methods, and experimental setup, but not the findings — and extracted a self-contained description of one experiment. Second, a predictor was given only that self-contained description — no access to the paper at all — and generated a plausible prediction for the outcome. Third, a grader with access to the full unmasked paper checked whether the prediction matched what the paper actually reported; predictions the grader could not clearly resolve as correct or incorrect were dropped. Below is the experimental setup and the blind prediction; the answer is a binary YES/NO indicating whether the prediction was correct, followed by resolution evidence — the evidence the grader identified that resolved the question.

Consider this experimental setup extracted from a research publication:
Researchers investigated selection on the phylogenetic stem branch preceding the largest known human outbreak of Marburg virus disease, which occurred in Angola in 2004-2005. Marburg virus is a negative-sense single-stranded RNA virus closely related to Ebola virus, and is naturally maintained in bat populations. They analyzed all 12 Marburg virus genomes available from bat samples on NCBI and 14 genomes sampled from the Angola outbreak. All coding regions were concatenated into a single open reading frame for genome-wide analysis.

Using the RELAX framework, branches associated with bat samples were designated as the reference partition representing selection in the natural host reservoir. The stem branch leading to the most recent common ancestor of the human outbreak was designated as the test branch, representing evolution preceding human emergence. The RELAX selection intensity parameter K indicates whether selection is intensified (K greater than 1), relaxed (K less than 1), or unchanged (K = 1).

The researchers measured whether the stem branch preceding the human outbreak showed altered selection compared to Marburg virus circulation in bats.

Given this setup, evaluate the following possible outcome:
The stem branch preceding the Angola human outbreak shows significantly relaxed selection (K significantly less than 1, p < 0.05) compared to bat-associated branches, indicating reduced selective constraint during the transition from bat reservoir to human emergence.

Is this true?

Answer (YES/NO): NO